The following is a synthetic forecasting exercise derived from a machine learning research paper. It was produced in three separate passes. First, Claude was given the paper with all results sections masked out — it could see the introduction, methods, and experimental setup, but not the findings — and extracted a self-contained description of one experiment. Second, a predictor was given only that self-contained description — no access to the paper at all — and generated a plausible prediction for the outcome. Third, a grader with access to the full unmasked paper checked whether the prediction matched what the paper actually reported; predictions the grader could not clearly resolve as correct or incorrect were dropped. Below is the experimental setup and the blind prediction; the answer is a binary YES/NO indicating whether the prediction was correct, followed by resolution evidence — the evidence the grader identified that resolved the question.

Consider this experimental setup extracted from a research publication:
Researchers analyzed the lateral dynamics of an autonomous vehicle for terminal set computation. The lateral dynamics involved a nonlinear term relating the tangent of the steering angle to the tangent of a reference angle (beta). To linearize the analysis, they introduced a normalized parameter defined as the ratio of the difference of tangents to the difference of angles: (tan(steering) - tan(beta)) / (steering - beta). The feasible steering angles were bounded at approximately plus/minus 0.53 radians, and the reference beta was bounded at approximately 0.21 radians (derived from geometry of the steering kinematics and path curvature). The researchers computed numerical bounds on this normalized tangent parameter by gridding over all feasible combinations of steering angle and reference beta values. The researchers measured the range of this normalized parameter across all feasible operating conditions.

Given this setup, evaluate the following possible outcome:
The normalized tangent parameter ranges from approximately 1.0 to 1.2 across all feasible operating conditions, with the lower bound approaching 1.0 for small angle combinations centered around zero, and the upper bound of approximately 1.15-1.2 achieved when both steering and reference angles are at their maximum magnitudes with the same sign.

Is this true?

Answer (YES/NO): YES